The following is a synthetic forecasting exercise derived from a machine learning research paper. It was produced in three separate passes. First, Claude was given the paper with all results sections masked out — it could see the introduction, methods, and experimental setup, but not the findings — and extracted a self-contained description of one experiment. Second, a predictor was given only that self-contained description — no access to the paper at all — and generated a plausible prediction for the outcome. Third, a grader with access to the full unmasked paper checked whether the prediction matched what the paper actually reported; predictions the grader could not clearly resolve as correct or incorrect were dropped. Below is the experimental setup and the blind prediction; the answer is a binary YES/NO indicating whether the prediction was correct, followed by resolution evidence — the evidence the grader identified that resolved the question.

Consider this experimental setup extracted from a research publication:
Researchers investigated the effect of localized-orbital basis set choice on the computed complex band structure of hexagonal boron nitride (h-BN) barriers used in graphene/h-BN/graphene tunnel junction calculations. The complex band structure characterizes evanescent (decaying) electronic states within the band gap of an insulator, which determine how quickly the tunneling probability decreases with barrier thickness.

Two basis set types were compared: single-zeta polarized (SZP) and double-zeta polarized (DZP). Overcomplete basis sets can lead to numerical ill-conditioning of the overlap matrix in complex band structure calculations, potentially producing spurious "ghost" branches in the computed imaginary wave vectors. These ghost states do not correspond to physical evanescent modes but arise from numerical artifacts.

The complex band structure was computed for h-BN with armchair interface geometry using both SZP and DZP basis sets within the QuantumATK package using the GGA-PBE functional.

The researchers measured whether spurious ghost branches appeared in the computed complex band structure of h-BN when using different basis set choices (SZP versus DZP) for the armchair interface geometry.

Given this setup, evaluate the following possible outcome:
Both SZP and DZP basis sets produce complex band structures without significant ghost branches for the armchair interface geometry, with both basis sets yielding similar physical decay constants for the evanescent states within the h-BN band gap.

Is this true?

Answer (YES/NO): NO